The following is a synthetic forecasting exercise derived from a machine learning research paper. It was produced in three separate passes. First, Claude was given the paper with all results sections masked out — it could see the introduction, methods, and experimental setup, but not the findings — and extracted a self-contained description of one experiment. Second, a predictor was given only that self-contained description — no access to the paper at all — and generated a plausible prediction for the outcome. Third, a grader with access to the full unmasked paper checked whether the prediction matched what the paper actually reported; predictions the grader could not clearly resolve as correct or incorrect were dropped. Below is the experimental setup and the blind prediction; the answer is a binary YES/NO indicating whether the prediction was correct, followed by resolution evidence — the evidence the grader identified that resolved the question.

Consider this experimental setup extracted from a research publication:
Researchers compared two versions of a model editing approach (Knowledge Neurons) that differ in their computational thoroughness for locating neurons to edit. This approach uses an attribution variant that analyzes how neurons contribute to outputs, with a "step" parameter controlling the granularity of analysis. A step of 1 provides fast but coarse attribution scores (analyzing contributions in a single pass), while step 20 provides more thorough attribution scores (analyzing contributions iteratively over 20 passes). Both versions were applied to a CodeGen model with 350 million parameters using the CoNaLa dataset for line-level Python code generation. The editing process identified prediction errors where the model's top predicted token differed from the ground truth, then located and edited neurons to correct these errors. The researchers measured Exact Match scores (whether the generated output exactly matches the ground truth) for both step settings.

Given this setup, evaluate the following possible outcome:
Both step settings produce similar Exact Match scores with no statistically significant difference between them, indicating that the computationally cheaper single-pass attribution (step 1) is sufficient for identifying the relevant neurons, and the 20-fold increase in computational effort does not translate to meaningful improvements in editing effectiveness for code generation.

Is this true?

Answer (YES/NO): NO